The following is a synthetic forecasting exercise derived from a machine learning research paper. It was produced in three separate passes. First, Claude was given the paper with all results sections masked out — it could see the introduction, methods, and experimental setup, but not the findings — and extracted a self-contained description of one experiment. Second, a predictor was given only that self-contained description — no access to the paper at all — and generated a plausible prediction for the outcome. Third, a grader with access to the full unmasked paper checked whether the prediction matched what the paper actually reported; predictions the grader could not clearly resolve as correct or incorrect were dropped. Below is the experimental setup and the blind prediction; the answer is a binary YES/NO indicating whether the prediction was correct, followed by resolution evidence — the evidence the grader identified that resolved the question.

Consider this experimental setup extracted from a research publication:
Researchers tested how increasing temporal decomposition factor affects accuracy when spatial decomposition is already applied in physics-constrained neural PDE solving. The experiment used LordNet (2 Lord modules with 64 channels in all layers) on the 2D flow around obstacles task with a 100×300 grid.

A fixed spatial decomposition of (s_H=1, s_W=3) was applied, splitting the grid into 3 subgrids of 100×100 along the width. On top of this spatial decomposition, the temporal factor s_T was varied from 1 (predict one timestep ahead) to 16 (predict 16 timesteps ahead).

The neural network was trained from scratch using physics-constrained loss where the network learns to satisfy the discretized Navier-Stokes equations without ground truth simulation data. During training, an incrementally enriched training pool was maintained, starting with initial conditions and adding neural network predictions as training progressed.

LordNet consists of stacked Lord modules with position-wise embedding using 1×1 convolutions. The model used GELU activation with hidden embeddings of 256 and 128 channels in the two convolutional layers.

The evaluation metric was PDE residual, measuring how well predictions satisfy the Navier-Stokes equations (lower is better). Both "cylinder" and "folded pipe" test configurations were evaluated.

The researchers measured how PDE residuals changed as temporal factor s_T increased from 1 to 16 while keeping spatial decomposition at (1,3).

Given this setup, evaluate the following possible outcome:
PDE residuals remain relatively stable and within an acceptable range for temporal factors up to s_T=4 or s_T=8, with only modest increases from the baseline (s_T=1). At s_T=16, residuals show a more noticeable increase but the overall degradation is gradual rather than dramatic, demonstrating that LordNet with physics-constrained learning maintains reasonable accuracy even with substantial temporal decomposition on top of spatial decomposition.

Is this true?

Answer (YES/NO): NO